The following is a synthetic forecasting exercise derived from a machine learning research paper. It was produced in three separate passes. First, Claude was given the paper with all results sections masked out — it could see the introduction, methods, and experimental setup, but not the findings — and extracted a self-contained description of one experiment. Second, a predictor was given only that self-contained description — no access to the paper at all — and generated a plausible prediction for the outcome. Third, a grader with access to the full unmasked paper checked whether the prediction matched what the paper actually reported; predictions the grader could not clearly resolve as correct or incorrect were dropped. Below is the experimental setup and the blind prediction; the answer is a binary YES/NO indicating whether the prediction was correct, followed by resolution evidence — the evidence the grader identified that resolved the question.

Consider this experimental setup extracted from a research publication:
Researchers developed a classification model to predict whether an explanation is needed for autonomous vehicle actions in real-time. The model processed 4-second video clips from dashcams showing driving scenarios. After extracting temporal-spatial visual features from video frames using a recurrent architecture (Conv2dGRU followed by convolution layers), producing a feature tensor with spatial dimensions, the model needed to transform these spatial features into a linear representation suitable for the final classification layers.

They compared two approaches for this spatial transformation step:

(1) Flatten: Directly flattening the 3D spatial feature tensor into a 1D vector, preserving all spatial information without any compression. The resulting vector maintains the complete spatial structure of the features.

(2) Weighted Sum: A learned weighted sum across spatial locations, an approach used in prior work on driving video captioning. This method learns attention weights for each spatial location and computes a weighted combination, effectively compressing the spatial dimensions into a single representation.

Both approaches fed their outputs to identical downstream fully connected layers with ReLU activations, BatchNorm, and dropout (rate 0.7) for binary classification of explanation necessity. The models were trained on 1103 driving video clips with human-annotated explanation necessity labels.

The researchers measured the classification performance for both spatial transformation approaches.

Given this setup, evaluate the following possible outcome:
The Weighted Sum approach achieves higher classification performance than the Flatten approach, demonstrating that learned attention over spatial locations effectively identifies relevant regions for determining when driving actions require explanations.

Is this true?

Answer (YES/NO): NO